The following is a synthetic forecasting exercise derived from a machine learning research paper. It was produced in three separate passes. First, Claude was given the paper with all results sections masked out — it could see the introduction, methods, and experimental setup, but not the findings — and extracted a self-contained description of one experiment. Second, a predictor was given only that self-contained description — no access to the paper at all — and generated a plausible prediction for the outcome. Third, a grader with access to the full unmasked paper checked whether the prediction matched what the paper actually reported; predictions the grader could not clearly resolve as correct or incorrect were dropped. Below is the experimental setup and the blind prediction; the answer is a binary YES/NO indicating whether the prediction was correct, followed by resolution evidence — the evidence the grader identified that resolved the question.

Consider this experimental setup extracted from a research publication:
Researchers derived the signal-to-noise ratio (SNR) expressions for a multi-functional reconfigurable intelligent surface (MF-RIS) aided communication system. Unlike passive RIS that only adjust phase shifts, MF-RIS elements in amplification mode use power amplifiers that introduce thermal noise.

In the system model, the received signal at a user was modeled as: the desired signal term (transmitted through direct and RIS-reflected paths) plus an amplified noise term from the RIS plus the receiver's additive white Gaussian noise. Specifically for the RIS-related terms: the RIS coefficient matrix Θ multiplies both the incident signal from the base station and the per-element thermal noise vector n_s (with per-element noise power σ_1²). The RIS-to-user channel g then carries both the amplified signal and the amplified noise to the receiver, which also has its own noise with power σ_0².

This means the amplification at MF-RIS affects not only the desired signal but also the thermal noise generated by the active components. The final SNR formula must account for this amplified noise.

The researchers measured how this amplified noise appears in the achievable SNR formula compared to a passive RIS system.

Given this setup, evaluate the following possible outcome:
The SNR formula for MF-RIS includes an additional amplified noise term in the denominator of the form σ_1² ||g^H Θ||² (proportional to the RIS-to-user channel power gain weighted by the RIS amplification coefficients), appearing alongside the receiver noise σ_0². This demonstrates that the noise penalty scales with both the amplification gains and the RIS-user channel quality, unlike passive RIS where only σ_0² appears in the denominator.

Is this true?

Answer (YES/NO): YES